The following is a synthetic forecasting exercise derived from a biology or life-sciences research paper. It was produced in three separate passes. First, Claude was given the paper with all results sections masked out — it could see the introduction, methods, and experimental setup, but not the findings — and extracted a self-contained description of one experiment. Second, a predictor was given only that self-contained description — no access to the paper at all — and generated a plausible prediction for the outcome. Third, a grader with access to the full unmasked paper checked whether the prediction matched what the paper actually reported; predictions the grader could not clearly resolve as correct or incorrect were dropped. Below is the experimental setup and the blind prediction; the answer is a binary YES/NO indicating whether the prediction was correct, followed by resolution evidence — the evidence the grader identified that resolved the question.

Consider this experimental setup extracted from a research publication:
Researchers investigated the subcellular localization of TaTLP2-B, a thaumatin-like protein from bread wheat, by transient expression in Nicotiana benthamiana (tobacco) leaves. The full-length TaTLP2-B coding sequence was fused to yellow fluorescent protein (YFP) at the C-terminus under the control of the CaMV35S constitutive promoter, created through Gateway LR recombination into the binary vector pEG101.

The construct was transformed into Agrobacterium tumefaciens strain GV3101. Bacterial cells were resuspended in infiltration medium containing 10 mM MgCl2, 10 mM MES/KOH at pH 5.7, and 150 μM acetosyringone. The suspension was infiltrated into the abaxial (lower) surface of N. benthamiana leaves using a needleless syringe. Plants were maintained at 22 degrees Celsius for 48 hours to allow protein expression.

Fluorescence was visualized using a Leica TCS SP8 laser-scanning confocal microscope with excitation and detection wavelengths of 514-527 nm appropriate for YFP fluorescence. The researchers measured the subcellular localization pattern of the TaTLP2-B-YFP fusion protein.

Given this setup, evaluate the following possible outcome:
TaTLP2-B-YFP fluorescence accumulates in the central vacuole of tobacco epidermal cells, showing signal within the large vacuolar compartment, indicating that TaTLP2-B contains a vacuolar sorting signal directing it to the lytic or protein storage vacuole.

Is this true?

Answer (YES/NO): NO